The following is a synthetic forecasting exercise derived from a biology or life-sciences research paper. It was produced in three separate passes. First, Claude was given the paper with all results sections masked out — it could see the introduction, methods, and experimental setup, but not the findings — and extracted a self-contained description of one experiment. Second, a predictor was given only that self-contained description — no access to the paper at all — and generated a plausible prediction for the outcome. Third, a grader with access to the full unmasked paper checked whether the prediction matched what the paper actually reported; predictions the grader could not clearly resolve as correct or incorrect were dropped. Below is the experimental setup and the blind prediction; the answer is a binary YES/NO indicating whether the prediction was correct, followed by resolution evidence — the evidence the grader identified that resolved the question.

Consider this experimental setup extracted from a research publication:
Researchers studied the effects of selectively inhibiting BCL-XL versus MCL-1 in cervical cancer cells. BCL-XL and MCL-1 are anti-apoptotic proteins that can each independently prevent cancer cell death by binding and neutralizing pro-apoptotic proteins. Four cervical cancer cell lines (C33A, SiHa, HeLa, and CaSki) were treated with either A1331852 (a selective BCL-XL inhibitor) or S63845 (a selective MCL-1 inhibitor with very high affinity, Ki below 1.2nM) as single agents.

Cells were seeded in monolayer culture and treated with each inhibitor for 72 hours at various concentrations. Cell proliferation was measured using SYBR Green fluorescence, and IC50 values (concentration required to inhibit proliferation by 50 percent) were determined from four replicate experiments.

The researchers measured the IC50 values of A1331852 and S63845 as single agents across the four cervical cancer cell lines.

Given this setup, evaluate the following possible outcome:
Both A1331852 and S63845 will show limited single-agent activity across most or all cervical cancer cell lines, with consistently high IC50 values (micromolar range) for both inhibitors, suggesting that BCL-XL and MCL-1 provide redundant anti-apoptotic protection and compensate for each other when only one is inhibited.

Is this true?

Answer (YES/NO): NO